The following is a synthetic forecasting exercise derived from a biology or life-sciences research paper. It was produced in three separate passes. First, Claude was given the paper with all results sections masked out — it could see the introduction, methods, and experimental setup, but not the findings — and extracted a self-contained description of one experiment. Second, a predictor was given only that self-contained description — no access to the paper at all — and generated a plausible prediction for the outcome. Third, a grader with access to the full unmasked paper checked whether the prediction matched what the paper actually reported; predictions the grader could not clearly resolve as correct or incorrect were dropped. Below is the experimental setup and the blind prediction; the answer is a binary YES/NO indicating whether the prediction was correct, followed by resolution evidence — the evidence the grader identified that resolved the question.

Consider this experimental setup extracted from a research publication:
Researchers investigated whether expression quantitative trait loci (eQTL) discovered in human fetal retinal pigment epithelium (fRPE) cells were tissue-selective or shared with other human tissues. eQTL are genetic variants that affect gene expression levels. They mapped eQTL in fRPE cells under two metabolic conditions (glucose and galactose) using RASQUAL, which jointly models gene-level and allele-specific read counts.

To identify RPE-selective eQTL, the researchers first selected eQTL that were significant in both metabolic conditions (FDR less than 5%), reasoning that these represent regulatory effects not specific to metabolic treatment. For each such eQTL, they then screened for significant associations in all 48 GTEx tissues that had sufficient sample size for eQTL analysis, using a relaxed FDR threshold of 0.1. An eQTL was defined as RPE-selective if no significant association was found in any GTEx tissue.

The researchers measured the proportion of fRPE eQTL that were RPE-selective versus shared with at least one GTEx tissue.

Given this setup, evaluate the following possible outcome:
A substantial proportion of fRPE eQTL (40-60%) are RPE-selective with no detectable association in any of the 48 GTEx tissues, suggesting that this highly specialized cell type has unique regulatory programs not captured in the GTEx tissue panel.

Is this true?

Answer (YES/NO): NO